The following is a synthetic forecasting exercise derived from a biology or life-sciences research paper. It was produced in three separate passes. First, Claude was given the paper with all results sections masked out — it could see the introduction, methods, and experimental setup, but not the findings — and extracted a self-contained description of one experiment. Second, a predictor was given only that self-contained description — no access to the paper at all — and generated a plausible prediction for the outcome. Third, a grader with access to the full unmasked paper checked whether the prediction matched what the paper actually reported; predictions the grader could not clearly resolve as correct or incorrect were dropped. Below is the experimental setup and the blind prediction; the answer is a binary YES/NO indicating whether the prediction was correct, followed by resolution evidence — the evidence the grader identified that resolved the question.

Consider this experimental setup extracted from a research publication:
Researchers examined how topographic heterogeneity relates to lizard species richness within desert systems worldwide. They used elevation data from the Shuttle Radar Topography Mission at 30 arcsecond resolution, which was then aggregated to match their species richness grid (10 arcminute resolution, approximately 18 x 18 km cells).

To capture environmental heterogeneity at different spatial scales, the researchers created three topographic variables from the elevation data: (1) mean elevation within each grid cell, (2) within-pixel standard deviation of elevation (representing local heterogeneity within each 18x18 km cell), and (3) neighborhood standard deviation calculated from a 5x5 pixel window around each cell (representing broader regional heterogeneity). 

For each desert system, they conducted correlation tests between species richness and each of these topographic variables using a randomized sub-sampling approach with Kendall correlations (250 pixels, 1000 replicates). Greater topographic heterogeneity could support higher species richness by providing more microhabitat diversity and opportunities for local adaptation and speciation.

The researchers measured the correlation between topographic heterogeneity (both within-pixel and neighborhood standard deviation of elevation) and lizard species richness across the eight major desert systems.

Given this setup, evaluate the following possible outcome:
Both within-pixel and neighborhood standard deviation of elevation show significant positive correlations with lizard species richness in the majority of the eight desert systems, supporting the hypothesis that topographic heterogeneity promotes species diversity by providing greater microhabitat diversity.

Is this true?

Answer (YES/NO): NO